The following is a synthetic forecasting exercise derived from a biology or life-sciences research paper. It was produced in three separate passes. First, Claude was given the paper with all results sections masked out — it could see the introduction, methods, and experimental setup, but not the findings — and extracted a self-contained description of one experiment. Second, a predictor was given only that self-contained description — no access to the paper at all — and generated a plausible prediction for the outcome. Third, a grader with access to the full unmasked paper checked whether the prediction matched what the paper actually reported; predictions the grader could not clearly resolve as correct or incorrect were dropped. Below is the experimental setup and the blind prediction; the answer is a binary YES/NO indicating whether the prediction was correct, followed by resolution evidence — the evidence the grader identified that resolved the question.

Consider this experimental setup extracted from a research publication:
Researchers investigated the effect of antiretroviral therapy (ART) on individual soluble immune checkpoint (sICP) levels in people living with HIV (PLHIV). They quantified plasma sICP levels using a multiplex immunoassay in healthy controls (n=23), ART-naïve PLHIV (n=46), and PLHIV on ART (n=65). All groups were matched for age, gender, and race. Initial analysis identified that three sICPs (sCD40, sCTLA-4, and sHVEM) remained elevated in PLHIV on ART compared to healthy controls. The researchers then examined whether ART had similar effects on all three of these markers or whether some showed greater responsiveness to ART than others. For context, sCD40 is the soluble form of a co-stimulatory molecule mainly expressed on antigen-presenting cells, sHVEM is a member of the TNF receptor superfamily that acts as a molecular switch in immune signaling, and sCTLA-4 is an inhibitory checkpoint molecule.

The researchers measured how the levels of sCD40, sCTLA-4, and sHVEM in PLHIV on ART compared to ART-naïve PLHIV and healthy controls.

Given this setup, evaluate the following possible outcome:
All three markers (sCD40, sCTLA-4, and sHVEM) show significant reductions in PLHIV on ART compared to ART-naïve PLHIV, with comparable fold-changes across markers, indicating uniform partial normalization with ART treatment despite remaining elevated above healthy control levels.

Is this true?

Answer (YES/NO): NO